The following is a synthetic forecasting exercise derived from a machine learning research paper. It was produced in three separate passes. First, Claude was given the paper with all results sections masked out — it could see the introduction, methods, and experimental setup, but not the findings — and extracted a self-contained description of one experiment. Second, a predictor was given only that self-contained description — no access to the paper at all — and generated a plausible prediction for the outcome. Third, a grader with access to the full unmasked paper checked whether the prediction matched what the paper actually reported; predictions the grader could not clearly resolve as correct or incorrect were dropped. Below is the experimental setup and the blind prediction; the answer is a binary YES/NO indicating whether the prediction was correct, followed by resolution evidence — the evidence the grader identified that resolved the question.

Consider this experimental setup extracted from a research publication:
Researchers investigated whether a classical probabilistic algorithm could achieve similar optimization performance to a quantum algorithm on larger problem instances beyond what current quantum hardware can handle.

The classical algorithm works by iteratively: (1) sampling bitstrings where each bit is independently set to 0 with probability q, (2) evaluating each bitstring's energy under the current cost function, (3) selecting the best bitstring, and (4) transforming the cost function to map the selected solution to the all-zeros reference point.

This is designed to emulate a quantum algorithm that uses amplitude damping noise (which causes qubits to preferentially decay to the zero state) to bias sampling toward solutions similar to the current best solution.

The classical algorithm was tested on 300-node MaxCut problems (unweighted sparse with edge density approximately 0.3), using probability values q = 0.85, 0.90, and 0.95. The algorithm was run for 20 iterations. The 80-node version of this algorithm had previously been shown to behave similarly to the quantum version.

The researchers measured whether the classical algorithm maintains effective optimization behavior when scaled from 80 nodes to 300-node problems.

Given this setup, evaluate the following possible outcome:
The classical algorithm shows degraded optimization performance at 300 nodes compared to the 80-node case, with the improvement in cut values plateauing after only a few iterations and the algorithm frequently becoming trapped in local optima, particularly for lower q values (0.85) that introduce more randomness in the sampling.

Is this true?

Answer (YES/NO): NO